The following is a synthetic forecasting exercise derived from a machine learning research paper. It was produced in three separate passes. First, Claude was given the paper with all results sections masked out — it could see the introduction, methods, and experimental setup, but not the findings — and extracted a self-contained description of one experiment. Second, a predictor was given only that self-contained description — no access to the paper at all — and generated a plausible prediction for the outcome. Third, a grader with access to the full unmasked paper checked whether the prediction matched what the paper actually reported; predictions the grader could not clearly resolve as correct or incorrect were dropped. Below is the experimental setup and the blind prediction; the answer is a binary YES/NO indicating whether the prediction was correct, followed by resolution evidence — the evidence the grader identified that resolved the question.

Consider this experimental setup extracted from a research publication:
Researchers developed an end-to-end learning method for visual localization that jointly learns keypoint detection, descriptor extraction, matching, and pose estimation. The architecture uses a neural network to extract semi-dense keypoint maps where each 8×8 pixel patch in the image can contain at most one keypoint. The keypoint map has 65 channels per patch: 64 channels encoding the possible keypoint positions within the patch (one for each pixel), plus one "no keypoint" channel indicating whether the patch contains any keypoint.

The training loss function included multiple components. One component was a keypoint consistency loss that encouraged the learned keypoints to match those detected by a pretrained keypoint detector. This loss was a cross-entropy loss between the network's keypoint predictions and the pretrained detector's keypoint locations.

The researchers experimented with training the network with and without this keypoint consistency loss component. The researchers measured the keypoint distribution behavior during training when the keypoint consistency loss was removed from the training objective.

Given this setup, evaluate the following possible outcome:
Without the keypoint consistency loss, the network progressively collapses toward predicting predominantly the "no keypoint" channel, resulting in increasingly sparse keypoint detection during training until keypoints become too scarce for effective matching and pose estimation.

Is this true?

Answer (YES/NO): NO